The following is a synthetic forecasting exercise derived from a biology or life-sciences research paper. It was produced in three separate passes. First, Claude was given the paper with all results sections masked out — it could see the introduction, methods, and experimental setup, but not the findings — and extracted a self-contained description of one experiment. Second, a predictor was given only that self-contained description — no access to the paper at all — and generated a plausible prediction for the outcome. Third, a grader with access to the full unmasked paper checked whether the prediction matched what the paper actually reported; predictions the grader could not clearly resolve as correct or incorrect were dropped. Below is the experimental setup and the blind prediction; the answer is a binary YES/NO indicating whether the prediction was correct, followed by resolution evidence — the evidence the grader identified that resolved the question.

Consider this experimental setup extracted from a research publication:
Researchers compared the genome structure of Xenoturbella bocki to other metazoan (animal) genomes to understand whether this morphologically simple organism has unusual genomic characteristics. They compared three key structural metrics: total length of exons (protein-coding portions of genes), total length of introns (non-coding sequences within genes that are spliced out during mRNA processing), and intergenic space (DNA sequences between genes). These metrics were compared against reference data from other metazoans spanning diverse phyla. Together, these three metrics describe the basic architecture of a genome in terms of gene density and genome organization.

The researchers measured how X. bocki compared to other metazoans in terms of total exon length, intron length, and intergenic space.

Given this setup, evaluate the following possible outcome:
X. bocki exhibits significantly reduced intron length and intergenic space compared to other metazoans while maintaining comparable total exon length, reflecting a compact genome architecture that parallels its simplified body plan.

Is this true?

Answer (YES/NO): NO